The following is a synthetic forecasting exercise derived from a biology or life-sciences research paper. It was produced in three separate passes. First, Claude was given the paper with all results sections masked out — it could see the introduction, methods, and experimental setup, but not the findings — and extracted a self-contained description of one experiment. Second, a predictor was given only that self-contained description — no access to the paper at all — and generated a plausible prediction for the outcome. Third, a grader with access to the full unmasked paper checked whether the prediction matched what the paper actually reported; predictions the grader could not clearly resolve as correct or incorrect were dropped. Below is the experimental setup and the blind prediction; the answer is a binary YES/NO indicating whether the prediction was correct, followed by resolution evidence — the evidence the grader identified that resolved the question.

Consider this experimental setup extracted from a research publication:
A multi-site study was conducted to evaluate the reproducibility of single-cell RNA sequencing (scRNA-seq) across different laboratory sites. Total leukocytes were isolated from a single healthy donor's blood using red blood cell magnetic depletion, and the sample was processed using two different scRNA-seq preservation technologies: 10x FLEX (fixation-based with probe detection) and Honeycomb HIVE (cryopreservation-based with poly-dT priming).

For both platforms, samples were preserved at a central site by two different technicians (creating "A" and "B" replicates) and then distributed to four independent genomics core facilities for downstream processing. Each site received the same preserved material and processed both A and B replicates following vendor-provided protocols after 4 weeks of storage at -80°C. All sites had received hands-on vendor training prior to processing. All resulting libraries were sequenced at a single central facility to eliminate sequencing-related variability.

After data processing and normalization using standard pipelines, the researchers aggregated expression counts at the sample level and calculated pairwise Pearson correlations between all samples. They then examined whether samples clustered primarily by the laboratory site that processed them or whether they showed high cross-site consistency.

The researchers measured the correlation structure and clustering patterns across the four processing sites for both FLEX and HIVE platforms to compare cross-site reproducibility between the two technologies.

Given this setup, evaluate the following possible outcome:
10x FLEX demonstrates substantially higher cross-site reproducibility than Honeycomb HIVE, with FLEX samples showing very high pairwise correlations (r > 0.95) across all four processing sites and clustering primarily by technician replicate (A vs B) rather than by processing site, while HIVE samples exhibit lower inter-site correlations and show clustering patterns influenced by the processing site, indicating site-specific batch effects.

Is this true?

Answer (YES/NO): NO